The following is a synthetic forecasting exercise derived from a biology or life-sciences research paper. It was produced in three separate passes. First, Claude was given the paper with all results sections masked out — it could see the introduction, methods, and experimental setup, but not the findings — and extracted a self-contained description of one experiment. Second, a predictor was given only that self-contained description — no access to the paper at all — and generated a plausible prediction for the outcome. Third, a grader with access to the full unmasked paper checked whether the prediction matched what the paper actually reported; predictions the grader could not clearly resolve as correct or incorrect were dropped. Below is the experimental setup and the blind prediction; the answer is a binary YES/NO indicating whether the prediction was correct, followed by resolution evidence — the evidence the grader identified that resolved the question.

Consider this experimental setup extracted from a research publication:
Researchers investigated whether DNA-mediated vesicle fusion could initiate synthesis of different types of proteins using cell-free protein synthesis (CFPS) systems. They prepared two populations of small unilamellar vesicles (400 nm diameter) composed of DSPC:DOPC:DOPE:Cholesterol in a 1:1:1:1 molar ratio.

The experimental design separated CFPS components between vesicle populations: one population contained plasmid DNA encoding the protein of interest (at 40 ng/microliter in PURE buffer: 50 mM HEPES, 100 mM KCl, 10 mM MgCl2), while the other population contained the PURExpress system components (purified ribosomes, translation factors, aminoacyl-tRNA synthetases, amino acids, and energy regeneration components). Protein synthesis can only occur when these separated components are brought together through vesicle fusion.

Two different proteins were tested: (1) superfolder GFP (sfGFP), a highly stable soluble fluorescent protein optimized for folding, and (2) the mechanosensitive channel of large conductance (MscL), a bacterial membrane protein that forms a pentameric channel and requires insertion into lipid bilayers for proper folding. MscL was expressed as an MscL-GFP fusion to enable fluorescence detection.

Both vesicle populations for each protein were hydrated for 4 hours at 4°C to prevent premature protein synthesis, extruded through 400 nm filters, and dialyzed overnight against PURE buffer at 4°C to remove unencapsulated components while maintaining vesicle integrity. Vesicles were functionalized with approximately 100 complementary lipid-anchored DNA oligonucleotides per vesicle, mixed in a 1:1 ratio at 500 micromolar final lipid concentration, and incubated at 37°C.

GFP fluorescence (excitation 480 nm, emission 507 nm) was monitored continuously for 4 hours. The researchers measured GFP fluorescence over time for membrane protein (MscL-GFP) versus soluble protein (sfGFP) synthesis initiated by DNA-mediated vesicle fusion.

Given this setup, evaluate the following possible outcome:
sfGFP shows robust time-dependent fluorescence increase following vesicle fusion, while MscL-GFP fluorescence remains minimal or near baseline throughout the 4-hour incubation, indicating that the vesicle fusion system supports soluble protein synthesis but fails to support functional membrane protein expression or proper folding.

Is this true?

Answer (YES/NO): NO